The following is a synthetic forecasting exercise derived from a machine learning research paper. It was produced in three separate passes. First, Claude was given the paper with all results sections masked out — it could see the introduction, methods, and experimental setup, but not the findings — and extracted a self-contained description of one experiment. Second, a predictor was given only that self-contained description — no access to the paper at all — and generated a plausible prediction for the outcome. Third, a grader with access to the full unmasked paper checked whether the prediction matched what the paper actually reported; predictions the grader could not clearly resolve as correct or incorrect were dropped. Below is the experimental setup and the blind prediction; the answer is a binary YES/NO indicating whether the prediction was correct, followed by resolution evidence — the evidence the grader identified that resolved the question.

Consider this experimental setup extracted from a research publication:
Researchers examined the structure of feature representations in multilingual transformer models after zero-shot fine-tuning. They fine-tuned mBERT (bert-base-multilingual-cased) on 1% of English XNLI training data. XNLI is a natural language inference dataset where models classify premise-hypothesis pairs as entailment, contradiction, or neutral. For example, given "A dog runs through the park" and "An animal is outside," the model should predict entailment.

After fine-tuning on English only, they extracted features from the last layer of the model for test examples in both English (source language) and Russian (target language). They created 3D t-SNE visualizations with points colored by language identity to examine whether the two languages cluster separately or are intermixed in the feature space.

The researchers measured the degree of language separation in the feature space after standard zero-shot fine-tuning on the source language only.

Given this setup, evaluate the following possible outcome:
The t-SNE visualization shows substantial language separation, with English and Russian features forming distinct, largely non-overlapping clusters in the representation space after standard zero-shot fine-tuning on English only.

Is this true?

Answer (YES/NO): YES